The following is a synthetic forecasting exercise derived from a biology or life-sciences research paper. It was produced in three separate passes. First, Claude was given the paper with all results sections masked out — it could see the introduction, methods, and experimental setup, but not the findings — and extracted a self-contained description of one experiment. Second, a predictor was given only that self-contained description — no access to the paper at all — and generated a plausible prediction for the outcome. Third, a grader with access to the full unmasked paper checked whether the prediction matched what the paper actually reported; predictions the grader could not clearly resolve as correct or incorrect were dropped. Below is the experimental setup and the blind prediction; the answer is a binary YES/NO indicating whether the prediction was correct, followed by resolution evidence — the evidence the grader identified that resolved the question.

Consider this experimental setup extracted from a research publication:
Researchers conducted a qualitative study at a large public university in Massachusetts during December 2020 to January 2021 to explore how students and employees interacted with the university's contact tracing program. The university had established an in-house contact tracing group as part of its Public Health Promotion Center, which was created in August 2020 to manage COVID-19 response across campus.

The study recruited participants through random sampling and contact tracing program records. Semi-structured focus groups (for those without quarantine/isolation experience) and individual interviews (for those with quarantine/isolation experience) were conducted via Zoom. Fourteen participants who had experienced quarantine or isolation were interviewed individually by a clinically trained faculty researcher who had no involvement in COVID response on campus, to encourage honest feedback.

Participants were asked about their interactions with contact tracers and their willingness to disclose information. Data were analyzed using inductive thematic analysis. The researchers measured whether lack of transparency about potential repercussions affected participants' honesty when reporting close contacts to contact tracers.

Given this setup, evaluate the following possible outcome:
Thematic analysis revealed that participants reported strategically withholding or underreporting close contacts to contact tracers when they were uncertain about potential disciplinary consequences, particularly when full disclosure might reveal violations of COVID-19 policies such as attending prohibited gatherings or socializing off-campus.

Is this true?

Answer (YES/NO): NO